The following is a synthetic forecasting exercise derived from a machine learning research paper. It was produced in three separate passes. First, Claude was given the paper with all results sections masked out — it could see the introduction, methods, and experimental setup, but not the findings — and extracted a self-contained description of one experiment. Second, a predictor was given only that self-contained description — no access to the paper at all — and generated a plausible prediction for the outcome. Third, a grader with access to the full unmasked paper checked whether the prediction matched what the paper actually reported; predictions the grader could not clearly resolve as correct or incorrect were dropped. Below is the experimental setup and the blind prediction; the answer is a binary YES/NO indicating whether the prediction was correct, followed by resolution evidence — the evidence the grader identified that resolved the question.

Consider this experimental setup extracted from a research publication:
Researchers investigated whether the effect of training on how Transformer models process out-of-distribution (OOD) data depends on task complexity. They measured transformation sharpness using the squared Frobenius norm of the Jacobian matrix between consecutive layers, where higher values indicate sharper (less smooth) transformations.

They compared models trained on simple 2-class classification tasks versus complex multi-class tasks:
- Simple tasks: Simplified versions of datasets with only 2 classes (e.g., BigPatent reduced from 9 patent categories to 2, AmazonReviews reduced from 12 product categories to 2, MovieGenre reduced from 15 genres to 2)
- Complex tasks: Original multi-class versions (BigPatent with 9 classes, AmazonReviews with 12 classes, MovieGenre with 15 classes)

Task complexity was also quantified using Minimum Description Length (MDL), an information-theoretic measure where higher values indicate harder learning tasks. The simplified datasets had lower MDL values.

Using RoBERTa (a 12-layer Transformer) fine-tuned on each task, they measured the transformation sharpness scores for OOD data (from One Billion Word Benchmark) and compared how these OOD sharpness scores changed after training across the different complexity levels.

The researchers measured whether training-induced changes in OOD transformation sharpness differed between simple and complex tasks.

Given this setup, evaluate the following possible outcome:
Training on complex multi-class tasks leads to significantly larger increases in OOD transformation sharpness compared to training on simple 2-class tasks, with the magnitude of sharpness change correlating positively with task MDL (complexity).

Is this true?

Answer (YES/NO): YES